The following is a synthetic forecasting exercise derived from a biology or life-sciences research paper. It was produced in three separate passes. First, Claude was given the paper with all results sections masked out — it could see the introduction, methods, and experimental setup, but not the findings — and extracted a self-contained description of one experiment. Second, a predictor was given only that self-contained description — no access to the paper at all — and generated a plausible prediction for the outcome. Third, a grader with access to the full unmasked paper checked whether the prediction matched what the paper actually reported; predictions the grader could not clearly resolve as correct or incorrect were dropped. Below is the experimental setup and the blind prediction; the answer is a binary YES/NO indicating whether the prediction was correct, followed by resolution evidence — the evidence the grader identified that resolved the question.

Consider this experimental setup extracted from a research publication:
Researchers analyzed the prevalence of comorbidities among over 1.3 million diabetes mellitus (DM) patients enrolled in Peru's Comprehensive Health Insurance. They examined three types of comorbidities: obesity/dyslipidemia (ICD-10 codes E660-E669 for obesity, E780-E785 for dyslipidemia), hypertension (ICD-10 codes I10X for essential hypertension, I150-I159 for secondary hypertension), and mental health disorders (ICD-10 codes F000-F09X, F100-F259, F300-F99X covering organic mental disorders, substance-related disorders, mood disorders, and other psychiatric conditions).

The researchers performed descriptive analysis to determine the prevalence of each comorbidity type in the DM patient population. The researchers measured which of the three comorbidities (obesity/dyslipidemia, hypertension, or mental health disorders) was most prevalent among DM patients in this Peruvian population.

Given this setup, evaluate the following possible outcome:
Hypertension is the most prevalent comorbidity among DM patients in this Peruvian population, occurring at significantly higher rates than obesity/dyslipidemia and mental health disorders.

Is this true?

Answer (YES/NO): NO